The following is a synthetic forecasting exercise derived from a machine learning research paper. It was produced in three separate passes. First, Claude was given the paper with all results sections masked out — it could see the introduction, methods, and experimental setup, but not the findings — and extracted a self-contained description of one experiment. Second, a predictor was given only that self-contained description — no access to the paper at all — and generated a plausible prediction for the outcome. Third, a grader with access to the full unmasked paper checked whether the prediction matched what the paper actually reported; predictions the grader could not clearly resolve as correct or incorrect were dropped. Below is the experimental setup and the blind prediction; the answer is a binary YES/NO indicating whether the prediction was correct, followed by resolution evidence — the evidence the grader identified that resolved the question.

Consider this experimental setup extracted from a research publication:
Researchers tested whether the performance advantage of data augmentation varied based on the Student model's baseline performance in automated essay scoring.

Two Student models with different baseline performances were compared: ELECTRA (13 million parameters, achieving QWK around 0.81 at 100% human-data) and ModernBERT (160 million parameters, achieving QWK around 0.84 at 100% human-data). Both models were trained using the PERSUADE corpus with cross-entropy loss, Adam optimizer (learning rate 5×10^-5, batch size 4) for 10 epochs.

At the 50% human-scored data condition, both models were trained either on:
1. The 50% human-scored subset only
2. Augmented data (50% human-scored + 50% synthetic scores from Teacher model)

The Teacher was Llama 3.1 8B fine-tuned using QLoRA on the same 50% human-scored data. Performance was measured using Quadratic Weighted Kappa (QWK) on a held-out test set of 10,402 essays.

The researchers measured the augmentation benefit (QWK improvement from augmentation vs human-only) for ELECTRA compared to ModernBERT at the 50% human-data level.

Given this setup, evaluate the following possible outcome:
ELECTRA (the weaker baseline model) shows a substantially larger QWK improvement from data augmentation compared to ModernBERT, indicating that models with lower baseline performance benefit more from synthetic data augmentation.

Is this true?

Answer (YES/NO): YES